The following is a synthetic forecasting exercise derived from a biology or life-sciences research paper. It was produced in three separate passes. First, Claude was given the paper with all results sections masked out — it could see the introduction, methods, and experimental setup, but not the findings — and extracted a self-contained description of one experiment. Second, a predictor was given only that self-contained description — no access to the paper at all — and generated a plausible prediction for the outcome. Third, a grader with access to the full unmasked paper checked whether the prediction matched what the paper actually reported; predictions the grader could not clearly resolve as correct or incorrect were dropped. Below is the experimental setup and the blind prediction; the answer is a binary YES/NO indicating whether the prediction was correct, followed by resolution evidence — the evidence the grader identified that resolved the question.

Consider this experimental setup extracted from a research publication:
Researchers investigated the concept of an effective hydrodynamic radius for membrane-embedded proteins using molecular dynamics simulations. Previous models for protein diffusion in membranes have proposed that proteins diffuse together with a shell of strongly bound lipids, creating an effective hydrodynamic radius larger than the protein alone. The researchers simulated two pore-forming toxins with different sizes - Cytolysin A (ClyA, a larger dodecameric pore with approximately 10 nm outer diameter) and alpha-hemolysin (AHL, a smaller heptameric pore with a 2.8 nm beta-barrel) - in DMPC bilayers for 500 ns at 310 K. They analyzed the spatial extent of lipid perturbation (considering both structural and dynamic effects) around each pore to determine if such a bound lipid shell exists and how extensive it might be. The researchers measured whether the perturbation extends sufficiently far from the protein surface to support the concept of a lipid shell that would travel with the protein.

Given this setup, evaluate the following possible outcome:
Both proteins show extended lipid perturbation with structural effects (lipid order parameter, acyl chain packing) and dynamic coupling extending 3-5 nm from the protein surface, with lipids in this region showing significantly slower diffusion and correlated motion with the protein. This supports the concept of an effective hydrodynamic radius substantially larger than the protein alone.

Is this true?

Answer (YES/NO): NO